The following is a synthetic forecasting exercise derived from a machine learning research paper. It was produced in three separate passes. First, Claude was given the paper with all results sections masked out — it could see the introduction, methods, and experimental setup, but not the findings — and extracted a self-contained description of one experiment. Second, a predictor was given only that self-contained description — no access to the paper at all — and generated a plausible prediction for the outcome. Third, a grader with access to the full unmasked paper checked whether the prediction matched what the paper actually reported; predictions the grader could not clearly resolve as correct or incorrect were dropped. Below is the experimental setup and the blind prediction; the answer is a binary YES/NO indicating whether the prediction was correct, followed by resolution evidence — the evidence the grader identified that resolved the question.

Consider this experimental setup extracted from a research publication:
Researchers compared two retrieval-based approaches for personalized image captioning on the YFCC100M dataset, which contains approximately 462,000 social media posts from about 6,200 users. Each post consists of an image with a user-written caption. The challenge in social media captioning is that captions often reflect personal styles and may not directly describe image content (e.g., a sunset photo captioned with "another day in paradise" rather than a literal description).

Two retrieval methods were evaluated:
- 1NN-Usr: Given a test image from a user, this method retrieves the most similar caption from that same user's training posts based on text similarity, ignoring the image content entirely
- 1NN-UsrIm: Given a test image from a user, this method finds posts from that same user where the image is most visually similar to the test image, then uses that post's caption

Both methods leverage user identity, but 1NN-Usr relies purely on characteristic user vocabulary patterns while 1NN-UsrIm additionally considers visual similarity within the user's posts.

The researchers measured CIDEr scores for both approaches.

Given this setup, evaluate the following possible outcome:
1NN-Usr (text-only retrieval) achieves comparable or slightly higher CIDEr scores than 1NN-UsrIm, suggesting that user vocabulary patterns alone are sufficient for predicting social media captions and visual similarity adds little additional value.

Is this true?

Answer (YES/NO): NO